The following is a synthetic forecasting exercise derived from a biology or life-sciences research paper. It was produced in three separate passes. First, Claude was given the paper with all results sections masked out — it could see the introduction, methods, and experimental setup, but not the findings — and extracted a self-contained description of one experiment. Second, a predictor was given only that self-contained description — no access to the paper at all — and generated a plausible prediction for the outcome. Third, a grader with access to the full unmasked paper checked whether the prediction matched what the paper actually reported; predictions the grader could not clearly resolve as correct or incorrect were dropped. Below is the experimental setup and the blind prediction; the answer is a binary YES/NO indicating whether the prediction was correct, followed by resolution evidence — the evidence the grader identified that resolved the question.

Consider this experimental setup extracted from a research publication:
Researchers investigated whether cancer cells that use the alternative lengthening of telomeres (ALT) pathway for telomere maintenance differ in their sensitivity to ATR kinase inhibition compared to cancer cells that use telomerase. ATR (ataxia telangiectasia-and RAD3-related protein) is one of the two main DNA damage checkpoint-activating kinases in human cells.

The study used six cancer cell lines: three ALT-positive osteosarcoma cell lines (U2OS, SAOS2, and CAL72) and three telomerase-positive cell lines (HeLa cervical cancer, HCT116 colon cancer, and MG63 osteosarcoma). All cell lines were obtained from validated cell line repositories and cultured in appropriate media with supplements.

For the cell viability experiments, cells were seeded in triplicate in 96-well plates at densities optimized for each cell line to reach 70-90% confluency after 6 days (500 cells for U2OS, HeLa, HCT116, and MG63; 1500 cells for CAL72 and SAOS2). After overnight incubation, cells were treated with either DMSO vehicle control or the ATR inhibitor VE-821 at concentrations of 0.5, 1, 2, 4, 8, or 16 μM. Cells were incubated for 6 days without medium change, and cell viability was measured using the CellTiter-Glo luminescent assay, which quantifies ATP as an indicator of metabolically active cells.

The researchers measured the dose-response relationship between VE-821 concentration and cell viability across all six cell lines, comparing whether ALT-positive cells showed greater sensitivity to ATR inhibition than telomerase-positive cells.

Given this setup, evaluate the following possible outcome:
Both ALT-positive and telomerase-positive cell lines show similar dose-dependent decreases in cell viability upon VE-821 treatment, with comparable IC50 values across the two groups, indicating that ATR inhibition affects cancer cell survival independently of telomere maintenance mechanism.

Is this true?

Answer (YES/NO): YES